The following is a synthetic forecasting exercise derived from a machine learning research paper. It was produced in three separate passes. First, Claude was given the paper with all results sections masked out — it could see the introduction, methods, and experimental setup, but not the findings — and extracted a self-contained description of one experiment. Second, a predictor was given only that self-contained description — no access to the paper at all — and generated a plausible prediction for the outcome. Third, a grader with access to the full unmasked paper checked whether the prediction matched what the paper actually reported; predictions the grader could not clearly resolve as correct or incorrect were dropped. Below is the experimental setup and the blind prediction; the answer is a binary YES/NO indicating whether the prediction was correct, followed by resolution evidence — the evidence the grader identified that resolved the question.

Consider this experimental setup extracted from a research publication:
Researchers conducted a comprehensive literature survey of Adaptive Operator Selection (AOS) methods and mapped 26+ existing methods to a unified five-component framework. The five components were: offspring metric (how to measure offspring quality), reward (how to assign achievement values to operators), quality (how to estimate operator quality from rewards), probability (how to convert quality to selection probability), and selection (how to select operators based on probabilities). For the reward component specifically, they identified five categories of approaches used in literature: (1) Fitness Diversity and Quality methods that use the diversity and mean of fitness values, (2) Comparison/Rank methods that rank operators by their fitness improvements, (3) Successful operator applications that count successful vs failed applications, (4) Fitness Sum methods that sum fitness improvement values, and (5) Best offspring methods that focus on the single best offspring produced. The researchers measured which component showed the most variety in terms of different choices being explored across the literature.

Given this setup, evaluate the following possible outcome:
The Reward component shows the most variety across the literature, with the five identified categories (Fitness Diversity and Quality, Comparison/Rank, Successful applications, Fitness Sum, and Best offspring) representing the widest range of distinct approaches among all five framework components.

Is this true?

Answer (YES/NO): YES